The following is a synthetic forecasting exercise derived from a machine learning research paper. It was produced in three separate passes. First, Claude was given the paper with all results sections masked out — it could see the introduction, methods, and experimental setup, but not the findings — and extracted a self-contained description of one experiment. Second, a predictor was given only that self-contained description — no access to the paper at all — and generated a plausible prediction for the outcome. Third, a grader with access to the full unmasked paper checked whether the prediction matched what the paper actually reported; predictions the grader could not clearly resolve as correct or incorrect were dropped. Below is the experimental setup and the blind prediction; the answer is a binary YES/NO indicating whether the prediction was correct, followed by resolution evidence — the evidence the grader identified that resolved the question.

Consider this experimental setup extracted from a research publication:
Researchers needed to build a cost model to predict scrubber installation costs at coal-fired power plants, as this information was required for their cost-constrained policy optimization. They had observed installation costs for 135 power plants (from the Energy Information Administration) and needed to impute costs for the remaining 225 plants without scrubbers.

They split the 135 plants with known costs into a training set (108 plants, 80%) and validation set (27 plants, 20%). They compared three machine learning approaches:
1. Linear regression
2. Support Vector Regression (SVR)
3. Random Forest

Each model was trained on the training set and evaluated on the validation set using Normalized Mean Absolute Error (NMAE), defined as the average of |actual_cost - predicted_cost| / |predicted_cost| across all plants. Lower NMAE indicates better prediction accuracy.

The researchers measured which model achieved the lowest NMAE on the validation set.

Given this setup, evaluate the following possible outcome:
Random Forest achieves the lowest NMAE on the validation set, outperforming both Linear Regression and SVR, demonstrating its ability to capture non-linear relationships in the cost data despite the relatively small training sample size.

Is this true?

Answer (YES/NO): YES